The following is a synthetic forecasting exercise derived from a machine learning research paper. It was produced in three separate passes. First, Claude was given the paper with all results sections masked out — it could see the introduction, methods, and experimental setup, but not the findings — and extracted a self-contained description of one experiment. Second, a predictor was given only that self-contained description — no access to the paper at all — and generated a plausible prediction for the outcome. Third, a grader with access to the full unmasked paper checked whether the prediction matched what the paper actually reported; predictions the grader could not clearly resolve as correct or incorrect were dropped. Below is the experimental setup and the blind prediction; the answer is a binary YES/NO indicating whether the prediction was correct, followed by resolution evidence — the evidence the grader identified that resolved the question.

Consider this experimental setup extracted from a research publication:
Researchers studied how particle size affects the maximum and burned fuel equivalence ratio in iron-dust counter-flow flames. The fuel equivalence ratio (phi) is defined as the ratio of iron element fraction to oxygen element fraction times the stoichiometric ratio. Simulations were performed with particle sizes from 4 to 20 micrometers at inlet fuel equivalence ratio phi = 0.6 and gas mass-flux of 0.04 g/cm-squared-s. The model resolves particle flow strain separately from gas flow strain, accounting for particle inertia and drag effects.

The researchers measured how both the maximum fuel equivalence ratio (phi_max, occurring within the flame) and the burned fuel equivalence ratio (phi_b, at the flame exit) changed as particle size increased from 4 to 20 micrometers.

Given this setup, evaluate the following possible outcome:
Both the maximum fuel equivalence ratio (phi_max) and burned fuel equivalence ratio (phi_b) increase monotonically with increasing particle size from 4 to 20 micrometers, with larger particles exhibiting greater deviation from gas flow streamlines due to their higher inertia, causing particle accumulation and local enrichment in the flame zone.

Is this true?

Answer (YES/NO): YES